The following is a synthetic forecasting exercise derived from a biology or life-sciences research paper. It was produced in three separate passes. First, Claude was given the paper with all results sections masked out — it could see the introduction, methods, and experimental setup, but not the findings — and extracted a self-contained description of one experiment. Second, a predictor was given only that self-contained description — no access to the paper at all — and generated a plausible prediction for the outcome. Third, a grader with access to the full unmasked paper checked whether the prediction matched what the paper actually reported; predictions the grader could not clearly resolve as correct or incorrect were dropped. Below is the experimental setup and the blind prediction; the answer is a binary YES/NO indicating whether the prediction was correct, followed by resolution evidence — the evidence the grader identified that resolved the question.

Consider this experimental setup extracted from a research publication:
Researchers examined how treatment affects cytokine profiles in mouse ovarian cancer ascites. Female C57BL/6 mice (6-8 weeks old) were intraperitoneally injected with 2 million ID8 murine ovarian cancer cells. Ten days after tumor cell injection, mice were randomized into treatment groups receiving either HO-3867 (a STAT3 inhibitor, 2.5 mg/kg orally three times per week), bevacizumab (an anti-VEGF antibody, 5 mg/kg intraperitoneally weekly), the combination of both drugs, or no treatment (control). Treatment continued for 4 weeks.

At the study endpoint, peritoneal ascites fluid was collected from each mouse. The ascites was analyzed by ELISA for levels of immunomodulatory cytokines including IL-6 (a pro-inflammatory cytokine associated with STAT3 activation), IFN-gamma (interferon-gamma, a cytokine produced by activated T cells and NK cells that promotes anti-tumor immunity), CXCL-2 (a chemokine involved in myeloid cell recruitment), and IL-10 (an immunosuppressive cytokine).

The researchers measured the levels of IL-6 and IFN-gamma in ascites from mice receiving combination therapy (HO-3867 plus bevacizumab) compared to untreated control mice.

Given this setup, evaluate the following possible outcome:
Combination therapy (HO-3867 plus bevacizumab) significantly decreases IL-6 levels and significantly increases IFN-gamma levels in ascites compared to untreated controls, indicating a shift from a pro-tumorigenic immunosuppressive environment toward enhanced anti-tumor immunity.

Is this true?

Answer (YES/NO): YES